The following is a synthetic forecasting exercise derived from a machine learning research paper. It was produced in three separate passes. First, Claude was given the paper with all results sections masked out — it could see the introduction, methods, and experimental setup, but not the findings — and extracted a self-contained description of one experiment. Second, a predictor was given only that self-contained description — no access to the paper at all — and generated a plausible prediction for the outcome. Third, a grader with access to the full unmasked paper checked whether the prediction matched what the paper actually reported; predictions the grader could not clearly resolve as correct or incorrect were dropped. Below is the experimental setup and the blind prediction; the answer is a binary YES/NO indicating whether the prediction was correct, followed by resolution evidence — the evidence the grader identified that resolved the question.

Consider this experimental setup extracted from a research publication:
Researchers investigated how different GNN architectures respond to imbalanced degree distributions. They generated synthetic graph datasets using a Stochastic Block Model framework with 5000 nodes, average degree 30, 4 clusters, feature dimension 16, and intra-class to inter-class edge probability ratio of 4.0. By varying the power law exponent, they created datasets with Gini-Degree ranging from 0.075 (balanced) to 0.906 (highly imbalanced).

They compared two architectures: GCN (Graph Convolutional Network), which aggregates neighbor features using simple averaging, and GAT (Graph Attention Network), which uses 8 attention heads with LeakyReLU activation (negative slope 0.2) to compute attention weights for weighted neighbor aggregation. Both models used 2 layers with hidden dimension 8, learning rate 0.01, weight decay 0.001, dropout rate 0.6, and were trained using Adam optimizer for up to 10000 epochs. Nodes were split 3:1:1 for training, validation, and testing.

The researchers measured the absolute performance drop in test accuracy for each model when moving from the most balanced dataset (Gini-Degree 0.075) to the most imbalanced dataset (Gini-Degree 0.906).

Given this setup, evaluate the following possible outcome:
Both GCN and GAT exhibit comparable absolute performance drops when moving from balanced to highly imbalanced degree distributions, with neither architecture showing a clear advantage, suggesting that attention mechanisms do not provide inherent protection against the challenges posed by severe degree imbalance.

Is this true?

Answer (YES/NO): NO